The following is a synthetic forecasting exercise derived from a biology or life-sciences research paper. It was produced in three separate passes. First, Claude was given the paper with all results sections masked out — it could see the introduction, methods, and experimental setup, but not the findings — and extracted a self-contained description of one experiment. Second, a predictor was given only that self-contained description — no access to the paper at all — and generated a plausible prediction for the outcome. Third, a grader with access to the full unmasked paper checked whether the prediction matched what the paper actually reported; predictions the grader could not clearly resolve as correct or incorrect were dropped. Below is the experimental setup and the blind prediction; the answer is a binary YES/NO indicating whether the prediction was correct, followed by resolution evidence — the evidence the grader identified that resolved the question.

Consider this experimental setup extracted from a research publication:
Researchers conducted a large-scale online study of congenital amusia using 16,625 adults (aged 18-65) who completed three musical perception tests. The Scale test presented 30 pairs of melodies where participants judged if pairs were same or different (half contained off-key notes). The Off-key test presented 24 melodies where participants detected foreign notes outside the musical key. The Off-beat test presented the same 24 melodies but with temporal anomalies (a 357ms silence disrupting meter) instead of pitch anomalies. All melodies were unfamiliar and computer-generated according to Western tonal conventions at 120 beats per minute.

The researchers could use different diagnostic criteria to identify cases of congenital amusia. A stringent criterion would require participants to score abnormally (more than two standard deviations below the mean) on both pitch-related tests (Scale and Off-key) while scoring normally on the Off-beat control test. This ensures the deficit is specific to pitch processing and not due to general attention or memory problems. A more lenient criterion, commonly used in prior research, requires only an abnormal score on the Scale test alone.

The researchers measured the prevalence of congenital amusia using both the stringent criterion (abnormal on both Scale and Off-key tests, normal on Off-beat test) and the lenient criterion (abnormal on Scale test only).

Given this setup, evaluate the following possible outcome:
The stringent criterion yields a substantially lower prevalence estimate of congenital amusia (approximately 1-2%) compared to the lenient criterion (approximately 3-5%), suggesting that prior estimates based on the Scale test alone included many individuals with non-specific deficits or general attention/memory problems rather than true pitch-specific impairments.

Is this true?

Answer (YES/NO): YES